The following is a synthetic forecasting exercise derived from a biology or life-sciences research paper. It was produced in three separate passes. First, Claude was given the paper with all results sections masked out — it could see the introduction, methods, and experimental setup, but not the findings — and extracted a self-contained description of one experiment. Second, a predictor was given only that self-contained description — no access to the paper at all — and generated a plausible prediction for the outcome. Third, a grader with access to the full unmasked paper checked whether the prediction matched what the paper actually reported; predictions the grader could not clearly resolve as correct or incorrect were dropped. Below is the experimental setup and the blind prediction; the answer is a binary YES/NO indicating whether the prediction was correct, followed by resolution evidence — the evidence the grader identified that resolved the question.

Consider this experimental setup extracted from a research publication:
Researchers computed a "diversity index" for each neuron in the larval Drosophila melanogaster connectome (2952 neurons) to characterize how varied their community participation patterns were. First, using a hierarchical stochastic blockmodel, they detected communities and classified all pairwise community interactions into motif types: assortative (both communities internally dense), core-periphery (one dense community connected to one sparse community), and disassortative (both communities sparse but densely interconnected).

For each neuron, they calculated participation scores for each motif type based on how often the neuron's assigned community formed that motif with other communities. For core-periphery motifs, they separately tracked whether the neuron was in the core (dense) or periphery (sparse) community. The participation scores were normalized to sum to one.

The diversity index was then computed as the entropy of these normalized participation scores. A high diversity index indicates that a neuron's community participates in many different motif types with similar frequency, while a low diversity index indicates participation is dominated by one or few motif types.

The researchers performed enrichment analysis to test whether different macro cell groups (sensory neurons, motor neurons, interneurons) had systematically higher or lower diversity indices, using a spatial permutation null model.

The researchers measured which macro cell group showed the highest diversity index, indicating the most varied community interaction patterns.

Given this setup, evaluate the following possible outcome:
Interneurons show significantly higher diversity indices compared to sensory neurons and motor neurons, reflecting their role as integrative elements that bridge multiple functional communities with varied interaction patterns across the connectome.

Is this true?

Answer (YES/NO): YES